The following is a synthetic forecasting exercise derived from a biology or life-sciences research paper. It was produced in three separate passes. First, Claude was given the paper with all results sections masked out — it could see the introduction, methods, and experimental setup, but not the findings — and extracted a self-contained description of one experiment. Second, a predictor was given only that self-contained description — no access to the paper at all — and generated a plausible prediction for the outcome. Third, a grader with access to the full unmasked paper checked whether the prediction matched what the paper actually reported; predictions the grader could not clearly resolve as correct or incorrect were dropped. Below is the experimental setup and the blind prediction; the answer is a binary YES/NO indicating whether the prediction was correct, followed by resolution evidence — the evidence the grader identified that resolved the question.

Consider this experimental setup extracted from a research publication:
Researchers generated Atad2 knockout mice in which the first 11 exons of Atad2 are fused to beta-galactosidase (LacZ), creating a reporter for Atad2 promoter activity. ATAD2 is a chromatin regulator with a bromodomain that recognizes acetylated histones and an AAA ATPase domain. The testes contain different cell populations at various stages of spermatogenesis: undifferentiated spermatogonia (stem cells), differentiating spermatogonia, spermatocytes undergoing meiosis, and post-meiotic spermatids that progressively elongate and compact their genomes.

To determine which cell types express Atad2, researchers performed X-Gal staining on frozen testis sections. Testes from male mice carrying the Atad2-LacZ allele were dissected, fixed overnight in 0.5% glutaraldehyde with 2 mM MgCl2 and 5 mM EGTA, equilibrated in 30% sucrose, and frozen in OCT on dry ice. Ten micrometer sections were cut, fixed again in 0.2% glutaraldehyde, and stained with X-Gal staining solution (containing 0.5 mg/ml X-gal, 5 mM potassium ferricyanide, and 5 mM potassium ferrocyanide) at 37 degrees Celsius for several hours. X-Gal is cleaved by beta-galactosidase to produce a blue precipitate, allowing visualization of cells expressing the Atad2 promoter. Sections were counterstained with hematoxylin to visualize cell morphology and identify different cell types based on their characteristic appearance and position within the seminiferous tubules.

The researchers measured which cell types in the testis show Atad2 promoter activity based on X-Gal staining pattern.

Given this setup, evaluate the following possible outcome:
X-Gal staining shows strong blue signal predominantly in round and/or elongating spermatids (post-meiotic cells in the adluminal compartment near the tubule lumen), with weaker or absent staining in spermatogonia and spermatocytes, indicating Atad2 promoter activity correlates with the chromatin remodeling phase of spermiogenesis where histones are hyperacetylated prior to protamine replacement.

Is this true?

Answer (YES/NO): YES